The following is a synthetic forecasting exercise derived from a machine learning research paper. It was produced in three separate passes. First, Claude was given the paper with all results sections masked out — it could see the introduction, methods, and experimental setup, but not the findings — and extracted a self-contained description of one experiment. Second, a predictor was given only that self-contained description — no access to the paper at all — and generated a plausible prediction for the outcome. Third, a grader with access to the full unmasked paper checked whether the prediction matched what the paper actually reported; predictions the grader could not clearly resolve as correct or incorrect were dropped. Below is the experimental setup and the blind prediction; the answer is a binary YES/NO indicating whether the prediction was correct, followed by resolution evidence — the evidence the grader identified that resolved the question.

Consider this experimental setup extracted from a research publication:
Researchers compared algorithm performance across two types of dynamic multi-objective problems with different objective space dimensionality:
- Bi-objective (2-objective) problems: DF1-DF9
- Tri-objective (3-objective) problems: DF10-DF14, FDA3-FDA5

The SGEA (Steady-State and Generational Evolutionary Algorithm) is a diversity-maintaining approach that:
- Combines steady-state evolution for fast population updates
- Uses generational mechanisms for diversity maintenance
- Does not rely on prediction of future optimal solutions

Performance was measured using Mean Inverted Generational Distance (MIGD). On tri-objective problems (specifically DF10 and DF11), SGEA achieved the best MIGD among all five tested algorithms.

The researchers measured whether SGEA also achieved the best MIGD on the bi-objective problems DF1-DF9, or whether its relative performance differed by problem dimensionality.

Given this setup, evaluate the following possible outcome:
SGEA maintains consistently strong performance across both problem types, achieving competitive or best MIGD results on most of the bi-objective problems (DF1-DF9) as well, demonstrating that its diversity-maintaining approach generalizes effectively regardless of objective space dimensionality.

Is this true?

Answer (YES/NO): NO